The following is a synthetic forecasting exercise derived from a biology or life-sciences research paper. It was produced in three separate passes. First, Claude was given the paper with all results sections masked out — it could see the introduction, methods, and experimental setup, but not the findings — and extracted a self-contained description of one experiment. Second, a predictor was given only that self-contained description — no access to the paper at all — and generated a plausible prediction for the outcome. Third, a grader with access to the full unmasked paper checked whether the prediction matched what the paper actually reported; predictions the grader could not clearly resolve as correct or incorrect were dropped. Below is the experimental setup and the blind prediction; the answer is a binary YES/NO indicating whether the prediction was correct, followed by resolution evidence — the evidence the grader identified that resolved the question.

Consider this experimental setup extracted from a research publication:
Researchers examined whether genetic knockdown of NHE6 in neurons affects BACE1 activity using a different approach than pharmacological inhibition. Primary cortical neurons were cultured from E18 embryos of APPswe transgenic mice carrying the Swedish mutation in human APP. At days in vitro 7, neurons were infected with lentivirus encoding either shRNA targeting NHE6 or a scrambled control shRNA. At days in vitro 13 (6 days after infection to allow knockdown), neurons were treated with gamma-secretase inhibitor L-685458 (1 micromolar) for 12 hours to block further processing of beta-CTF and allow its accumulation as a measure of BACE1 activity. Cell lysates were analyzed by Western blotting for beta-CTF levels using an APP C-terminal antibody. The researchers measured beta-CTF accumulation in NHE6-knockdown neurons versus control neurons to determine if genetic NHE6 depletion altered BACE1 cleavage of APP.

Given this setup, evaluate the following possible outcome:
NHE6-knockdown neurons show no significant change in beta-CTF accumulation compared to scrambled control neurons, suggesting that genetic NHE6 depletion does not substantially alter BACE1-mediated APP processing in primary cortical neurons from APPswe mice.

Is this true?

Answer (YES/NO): YES